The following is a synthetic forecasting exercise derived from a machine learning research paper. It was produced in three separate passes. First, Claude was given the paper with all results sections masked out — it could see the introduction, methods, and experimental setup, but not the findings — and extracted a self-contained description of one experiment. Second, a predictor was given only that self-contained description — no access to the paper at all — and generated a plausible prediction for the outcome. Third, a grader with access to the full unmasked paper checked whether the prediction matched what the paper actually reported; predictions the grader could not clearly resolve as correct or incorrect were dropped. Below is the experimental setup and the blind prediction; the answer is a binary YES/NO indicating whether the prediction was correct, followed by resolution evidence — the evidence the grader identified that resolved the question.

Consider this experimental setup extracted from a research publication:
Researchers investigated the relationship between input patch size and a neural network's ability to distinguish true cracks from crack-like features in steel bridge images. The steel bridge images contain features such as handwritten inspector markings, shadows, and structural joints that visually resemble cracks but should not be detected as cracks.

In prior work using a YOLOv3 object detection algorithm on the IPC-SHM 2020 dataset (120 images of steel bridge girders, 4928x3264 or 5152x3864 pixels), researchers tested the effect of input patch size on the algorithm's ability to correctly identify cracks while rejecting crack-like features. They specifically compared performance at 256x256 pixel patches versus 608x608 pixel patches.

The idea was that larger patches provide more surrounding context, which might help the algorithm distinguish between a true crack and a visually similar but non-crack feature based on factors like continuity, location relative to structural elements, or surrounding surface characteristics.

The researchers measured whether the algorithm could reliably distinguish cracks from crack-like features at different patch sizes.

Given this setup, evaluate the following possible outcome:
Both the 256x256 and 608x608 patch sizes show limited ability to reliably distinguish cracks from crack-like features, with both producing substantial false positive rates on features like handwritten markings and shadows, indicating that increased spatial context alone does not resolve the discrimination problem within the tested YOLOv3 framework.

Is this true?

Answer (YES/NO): NO